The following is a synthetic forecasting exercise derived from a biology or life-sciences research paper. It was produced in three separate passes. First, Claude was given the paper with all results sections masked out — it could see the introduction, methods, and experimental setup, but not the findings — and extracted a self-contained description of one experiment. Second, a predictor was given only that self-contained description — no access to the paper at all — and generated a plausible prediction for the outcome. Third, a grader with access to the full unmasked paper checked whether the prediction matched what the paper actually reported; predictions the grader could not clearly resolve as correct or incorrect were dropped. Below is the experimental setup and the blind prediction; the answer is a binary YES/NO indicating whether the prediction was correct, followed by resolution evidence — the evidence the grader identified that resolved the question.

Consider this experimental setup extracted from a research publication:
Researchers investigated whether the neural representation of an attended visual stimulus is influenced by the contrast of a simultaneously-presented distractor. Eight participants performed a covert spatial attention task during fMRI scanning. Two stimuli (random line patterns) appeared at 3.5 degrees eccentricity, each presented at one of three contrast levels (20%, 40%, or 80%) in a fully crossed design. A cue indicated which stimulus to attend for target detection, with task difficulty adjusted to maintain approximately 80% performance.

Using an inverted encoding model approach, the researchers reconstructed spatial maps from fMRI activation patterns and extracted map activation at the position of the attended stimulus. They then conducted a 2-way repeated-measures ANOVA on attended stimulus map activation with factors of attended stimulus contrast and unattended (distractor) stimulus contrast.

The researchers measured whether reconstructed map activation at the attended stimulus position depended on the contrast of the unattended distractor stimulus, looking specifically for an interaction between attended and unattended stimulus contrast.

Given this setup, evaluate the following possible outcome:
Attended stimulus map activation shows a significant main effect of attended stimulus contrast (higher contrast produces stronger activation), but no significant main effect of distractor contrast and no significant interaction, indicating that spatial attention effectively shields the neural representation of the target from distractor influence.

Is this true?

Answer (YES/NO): YES